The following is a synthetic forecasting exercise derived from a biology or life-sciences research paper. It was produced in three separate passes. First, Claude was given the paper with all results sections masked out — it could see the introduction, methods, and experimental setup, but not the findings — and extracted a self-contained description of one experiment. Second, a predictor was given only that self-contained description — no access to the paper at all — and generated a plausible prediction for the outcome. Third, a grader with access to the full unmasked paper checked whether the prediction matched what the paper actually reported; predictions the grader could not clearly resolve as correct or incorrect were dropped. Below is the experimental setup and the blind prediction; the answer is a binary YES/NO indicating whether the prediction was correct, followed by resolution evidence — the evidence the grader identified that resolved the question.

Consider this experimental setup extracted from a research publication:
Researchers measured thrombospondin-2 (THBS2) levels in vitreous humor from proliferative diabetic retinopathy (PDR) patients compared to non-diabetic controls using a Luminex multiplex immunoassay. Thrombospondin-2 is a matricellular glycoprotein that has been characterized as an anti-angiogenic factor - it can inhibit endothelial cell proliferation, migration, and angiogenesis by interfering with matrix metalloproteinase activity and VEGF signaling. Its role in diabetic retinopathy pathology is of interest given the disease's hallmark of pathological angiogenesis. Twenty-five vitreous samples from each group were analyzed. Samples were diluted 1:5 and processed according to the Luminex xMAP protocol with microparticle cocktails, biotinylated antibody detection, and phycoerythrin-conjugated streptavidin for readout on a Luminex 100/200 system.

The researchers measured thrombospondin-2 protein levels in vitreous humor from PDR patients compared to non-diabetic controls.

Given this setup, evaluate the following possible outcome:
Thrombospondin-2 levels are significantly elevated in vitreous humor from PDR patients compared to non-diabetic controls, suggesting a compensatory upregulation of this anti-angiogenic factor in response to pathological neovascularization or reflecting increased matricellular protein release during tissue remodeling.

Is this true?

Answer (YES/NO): YES